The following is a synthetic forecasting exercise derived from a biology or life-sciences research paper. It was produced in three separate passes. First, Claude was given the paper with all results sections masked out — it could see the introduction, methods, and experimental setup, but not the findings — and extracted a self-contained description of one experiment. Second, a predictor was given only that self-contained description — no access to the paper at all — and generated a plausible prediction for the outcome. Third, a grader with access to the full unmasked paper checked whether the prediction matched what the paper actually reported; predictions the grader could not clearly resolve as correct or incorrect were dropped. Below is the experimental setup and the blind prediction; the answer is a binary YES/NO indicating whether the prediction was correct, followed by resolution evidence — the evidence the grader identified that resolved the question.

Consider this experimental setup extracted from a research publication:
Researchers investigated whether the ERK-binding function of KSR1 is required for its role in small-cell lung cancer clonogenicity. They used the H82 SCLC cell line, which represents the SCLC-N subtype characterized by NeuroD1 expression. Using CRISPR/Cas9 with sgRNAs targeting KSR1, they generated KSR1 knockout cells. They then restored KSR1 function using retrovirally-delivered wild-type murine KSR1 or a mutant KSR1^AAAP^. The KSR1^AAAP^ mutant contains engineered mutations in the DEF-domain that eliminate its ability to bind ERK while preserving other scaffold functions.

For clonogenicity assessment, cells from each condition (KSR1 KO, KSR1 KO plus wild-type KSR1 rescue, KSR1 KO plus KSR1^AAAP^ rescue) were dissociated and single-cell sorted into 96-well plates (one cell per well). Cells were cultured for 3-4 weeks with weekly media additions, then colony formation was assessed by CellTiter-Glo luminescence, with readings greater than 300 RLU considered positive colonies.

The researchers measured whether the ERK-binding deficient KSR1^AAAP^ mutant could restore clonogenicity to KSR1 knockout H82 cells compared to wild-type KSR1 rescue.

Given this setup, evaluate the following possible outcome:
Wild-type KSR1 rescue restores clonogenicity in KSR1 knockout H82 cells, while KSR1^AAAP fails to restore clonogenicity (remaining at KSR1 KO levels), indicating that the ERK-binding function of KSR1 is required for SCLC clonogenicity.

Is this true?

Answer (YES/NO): YES